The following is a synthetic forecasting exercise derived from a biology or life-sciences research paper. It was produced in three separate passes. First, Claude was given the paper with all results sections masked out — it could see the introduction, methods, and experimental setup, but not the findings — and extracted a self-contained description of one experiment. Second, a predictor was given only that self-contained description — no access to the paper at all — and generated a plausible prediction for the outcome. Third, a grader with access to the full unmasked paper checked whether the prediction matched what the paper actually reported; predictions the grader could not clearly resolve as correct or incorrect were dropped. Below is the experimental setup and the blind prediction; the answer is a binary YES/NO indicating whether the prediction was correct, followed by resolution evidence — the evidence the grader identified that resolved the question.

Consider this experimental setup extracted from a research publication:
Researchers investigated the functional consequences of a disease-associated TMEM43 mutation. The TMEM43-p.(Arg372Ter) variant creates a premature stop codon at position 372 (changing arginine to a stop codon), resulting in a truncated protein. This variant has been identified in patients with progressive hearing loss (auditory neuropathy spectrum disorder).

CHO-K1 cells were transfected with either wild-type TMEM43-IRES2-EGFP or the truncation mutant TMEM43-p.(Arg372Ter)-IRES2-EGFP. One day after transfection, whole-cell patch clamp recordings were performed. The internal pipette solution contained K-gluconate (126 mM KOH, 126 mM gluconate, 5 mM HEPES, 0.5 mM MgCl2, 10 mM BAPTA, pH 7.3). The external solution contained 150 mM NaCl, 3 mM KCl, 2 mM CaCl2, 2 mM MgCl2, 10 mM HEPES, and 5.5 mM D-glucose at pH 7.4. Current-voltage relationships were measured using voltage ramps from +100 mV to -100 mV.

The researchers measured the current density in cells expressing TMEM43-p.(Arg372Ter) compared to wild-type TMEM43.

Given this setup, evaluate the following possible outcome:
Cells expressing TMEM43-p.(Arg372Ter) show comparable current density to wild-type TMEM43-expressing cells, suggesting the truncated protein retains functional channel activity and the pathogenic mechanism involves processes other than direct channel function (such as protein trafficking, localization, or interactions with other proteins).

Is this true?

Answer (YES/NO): NO